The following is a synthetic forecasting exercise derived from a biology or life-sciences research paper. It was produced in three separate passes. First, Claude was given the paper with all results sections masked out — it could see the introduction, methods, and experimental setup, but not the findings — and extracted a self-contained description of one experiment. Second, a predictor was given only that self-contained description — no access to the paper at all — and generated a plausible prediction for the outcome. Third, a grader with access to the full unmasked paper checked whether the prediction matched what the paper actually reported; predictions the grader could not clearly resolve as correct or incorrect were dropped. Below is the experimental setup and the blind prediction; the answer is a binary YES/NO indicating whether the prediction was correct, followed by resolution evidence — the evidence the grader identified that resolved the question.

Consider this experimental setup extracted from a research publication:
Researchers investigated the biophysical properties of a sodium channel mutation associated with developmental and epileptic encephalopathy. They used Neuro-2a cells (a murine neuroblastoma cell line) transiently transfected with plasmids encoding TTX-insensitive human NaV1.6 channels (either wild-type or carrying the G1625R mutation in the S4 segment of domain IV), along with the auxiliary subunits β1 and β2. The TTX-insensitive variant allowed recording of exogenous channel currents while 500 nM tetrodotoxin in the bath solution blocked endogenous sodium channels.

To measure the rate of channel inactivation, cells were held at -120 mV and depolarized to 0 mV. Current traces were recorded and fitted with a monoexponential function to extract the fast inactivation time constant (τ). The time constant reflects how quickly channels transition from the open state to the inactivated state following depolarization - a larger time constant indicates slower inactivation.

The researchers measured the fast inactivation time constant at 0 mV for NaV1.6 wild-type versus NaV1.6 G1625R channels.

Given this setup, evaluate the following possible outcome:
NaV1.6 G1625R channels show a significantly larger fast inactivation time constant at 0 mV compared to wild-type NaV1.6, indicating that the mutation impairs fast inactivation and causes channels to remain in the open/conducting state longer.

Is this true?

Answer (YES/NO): YES